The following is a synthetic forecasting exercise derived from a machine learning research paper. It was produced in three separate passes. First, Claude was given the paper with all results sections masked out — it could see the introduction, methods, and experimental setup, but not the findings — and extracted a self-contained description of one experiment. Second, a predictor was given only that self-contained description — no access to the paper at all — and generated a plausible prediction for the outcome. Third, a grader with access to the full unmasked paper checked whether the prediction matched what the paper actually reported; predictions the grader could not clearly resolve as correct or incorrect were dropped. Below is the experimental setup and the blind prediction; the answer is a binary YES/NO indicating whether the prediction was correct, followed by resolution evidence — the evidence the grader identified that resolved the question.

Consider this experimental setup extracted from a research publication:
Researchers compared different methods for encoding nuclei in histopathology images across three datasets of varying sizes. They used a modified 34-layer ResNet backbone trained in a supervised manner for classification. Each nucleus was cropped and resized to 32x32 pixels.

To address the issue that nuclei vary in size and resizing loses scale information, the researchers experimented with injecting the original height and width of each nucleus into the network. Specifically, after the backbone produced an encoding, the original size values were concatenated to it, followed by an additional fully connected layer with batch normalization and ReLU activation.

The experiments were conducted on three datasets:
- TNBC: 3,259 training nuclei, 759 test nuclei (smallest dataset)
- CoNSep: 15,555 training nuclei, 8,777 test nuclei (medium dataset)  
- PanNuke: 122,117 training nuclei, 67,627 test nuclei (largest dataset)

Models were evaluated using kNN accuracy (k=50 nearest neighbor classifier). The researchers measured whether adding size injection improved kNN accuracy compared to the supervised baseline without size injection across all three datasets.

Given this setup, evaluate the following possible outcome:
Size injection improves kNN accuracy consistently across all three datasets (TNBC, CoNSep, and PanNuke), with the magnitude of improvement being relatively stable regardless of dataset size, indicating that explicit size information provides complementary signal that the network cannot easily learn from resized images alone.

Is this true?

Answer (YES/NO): NO